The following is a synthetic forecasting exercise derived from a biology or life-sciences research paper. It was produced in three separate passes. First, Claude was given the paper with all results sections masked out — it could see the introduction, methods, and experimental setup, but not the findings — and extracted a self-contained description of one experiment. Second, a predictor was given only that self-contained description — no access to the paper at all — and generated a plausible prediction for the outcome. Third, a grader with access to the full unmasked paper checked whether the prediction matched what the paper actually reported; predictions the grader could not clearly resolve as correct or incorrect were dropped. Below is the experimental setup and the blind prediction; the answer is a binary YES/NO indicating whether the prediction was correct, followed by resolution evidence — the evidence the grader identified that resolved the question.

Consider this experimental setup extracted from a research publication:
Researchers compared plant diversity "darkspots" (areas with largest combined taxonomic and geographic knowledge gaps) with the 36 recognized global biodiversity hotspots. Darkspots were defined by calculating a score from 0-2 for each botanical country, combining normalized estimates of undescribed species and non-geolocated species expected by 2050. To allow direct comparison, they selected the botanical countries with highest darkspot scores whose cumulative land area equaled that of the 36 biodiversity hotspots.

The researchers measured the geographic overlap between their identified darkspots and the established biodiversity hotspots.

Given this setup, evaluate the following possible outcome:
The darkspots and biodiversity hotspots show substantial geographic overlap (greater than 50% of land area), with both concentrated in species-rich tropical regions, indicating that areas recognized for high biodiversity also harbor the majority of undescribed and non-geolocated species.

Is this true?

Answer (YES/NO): YES